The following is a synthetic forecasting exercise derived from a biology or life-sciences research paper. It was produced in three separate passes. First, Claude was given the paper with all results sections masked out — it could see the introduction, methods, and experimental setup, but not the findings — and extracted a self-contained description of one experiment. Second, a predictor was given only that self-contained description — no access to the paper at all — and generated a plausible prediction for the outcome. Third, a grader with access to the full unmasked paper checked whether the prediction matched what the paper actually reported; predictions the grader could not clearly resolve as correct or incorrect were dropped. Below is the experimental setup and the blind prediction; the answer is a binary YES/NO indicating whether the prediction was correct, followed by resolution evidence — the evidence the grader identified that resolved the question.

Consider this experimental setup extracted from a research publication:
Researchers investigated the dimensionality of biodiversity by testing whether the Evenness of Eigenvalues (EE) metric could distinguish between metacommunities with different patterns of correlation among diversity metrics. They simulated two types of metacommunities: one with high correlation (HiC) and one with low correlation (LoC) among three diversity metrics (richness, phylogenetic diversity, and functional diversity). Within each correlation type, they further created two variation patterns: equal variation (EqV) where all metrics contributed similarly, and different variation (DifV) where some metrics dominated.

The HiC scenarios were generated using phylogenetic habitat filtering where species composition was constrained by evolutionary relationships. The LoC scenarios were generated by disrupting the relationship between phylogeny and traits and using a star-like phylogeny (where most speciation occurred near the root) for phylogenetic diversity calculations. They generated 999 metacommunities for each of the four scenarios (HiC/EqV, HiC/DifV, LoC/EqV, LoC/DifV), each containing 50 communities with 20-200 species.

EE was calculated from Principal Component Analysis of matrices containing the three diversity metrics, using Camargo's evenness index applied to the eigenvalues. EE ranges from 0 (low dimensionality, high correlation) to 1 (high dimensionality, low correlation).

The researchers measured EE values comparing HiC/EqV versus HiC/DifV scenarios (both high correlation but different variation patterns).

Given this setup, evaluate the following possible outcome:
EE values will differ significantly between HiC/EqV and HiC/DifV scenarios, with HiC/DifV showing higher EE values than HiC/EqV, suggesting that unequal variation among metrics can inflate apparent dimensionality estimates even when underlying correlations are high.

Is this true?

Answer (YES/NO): NO